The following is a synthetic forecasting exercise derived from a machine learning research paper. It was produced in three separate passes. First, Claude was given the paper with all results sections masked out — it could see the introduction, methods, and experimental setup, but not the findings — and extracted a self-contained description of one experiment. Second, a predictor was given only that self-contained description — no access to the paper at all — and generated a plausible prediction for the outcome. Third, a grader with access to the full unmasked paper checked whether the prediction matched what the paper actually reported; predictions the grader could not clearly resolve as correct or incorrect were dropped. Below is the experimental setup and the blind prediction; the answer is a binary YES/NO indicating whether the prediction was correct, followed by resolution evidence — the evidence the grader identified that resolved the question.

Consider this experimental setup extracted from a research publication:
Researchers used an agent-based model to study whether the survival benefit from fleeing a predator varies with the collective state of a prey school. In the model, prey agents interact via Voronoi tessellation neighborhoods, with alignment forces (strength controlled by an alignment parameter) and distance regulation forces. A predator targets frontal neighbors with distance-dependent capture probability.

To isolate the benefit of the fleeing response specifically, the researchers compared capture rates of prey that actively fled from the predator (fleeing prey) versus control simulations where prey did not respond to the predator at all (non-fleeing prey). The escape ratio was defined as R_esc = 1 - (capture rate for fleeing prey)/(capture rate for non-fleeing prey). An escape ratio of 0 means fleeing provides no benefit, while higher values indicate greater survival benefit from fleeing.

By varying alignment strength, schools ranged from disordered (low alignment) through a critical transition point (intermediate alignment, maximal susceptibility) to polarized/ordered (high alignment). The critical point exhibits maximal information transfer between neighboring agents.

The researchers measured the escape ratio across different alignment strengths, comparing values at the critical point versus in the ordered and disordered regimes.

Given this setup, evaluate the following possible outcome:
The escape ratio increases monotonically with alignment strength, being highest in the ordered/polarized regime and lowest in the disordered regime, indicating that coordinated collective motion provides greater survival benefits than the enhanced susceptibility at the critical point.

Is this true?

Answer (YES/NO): YES